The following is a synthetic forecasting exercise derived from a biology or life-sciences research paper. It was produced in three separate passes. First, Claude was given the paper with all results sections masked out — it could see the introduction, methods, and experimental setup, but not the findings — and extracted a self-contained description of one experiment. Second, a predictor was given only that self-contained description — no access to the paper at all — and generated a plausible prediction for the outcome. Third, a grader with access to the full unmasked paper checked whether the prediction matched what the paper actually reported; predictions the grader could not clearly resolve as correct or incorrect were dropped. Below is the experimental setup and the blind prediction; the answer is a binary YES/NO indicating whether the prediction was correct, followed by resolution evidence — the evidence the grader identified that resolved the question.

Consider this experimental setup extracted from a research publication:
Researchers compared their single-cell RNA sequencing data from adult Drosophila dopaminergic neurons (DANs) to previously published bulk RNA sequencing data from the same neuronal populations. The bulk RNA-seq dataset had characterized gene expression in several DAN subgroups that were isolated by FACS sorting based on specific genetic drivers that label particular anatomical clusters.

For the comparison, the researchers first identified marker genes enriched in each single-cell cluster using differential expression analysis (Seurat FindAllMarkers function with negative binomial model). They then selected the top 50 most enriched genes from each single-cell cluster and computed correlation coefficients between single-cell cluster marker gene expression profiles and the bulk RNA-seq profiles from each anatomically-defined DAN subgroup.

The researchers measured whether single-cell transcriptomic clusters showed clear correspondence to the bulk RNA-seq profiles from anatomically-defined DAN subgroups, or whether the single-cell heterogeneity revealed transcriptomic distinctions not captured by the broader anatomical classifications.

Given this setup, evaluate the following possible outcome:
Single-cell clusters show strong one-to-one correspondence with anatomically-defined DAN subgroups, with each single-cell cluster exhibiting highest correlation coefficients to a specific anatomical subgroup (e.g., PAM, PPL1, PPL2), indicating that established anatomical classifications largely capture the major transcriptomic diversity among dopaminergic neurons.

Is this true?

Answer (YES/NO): NO